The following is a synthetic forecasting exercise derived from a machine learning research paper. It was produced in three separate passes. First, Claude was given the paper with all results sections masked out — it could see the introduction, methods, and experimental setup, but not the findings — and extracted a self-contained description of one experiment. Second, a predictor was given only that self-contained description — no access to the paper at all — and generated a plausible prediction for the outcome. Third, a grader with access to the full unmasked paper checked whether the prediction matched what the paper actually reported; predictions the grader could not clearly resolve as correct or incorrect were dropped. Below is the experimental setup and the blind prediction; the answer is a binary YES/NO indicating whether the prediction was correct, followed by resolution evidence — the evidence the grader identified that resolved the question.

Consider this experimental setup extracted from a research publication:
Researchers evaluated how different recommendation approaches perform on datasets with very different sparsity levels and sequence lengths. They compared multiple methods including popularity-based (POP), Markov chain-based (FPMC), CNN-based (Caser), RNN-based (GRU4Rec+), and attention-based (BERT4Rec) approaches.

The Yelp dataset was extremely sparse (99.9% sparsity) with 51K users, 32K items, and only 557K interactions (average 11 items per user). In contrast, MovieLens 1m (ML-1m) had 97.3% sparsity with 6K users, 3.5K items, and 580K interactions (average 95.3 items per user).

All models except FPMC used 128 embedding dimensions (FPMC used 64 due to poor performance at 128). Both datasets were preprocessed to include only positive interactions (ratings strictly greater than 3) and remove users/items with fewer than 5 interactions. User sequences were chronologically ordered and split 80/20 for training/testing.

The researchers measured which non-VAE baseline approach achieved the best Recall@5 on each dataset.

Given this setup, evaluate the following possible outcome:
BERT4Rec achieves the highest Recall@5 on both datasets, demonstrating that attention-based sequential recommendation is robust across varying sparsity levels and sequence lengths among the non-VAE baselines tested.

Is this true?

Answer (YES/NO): NO